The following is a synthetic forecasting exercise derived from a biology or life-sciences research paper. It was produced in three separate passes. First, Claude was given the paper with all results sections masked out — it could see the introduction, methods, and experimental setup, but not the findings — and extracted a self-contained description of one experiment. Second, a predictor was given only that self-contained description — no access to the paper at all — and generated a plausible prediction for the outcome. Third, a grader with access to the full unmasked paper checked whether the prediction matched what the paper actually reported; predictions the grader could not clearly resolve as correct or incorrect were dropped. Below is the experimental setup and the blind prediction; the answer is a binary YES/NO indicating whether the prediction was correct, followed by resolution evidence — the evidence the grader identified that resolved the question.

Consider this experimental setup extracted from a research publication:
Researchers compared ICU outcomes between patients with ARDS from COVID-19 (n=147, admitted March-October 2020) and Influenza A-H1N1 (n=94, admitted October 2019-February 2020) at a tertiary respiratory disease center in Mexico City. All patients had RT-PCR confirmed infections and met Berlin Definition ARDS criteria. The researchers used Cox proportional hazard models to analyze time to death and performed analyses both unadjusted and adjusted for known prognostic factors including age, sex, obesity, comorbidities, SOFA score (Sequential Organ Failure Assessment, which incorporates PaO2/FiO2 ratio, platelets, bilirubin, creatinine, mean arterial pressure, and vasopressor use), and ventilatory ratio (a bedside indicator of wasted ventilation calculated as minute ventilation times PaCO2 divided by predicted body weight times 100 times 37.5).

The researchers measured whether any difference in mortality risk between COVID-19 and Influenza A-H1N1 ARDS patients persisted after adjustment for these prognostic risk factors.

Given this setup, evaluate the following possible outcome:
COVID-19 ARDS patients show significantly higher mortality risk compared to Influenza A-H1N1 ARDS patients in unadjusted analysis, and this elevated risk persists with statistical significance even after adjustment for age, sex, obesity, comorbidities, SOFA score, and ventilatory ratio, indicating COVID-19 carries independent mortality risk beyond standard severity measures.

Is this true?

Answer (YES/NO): YES